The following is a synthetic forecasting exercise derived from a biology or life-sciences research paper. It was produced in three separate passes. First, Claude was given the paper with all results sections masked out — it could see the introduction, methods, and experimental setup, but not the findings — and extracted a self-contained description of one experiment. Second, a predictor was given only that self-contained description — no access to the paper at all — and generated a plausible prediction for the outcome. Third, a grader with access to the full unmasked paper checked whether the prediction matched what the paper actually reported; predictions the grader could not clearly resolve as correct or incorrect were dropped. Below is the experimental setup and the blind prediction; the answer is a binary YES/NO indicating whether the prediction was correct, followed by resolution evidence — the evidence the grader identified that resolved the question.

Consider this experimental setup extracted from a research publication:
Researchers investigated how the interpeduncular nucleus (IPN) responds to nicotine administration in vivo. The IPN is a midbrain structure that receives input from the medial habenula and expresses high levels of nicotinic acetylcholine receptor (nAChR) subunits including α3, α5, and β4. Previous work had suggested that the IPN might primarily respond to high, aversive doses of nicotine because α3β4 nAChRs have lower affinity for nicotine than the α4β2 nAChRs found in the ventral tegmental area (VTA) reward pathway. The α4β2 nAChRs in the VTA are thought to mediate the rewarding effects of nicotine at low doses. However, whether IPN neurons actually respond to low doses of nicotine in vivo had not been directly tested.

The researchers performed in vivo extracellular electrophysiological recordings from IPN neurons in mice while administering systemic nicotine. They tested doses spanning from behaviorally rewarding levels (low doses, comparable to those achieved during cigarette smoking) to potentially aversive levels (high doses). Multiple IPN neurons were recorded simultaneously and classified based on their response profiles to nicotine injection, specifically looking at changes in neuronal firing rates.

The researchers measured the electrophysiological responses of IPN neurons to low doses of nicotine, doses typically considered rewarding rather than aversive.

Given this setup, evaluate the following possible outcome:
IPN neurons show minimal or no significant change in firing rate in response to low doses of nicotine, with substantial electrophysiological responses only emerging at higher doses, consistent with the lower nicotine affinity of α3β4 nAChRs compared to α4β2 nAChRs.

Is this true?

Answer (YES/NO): NO